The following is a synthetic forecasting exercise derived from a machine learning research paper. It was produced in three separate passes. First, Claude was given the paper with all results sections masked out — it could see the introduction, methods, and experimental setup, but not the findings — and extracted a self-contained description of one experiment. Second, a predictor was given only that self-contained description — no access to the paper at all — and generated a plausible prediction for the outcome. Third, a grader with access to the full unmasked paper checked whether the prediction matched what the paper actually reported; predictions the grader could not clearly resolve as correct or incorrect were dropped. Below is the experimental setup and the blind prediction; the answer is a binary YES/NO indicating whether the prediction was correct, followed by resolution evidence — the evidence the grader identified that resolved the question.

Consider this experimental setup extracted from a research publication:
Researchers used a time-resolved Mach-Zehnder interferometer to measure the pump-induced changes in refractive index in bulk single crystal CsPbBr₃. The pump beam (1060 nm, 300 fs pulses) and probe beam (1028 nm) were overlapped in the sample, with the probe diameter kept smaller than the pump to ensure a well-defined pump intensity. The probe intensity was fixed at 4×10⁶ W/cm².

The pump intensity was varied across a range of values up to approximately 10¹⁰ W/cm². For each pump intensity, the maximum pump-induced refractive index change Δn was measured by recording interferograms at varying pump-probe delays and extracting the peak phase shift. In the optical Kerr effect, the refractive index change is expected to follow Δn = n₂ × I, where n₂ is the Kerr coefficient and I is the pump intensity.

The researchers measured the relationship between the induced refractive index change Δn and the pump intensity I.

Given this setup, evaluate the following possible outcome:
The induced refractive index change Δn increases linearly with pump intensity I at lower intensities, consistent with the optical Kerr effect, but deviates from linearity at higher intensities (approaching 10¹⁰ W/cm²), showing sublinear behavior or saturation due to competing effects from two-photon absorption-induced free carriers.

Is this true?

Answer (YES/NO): NO